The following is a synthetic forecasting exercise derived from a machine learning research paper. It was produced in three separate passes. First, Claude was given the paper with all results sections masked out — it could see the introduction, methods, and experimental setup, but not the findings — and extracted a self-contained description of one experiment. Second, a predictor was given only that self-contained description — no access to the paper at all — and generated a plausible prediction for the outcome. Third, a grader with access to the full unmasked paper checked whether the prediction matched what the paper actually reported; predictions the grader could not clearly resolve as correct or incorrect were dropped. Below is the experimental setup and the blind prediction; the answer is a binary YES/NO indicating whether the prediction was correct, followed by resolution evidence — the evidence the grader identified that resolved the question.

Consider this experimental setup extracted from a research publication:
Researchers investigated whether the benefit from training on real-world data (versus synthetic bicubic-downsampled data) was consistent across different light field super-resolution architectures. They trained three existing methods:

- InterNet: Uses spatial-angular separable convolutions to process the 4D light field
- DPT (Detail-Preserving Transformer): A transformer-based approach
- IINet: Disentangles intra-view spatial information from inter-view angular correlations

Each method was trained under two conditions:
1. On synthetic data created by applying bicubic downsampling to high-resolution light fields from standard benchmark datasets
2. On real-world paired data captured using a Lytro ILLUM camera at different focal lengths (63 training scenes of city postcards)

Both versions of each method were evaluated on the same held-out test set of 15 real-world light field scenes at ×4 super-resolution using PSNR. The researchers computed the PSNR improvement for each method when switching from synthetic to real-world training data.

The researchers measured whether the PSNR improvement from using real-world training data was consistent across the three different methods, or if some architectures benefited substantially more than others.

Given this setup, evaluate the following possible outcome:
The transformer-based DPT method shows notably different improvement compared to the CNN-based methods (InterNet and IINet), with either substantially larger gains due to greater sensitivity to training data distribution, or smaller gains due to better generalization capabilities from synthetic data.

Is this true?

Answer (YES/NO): NO